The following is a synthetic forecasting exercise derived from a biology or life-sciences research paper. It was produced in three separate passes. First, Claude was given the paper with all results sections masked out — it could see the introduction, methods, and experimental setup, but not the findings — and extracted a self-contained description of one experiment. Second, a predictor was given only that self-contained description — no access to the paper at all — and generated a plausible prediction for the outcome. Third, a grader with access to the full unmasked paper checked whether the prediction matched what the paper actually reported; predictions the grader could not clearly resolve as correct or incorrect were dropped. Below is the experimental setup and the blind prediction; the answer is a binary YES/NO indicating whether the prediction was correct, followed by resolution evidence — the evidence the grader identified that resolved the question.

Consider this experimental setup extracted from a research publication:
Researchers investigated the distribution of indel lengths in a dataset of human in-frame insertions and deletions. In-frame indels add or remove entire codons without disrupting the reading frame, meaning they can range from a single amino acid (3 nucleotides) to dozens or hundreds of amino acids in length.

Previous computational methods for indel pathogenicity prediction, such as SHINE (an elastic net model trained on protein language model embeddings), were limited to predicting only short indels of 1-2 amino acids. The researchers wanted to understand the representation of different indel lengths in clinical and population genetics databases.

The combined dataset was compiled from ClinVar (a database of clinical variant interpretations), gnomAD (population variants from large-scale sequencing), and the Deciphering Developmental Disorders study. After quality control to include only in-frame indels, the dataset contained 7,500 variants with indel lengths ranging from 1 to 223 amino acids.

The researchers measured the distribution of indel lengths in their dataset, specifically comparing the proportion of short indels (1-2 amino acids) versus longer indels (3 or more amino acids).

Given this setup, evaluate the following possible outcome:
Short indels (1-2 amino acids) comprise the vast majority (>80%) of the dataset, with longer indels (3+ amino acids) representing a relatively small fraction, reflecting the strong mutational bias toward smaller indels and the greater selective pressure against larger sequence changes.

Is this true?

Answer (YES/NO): NO